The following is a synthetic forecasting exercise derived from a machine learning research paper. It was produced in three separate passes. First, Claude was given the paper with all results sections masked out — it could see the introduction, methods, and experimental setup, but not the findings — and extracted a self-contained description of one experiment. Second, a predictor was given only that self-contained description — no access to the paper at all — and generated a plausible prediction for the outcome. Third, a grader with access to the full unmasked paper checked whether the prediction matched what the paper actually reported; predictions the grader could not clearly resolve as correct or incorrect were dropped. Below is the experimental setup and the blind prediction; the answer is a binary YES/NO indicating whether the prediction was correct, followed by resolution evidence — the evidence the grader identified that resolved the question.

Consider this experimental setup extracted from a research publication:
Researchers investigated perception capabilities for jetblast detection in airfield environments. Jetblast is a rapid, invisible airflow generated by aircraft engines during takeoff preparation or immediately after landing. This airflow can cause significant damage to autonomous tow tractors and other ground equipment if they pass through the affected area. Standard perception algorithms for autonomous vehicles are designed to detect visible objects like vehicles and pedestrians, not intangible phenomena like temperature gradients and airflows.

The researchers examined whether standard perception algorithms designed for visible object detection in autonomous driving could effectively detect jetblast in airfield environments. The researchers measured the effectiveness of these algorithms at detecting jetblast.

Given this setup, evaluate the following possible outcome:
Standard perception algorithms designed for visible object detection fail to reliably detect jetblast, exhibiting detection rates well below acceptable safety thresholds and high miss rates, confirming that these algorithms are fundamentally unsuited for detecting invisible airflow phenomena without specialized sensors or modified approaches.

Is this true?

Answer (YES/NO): NO